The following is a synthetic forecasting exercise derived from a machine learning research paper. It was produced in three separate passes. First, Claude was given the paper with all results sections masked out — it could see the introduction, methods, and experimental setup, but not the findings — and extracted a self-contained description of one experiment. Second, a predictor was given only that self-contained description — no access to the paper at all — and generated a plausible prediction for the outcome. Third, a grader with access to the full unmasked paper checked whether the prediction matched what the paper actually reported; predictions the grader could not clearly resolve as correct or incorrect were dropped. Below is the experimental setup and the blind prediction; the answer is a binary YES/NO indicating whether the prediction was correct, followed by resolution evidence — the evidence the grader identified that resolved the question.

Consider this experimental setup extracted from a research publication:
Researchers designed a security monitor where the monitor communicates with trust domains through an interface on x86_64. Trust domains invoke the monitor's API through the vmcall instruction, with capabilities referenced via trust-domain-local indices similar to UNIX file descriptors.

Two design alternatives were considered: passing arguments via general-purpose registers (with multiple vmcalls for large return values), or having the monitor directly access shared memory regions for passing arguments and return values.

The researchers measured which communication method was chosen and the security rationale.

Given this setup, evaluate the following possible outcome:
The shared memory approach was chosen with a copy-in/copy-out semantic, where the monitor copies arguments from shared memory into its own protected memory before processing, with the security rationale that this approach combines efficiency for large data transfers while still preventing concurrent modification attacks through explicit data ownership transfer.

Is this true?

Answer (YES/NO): NO